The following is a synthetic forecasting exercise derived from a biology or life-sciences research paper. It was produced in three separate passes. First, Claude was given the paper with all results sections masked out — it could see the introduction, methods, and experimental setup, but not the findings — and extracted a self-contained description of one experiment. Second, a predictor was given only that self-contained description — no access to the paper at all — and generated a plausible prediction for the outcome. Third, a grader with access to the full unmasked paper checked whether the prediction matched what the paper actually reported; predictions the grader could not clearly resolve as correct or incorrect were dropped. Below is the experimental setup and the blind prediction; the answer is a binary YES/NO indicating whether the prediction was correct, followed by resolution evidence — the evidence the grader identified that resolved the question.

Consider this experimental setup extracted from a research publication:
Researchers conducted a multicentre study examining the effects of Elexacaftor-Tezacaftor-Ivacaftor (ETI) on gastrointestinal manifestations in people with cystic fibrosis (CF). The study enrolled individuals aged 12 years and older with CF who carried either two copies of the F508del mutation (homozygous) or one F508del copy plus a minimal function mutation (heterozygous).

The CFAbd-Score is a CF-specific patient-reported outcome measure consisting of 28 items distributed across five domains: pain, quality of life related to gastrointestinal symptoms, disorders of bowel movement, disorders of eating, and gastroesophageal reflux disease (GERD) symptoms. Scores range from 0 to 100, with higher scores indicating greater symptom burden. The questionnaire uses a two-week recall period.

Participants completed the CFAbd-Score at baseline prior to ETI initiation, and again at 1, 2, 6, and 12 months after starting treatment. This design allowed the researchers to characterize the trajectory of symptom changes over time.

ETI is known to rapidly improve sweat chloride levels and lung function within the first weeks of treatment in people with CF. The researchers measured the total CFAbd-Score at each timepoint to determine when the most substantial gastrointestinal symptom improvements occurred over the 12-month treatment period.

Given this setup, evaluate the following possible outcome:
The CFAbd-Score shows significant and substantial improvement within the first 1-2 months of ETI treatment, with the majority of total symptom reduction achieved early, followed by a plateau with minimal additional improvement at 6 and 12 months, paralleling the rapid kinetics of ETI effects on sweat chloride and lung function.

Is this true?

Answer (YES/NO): YES